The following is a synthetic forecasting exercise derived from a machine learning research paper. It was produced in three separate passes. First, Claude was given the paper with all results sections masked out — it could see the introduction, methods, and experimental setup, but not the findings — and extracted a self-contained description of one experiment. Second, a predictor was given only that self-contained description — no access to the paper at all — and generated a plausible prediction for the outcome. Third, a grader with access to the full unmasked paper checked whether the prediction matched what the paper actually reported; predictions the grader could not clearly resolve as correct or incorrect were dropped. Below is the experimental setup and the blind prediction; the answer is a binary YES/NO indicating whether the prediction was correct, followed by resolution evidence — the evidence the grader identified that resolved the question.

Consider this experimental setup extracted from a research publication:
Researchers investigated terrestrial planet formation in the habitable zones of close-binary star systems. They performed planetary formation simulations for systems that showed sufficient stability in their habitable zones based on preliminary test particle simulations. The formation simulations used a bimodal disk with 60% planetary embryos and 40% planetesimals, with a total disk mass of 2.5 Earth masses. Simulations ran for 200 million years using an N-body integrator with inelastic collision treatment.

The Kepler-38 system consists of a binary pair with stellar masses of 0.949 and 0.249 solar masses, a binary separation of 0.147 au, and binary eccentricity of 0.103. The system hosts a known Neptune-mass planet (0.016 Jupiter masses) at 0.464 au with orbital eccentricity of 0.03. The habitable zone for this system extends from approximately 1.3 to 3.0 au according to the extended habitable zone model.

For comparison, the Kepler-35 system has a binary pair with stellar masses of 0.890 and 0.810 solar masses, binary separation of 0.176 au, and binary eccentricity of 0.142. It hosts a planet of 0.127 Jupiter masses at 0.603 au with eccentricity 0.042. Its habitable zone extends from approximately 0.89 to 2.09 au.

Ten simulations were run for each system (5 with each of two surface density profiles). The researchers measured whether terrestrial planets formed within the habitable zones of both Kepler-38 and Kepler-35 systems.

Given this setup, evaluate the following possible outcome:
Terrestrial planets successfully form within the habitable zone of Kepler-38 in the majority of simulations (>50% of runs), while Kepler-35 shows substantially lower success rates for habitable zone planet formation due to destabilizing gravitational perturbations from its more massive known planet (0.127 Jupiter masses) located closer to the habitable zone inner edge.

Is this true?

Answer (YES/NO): NO